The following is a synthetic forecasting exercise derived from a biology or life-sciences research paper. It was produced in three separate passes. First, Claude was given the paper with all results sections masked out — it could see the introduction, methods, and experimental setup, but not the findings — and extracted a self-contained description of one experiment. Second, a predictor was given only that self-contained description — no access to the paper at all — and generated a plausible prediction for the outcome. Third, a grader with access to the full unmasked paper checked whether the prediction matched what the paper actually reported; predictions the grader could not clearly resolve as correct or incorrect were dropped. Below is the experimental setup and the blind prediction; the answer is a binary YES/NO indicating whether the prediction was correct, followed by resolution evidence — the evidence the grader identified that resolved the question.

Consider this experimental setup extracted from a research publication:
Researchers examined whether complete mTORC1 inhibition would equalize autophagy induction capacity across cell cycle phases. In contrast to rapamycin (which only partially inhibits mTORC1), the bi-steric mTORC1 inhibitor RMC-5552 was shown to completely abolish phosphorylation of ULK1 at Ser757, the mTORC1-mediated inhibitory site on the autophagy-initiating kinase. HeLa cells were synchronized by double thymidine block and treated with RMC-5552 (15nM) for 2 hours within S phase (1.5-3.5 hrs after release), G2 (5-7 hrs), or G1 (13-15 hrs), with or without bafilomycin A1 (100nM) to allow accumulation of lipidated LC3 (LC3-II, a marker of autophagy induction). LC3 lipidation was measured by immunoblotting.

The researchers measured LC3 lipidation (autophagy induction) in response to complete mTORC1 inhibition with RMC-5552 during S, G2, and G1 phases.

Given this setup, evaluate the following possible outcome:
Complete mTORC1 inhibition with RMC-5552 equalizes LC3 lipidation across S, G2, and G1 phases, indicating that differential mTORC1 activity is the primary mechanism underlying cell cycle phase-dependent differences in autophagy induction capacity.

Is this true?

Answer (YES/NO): YES